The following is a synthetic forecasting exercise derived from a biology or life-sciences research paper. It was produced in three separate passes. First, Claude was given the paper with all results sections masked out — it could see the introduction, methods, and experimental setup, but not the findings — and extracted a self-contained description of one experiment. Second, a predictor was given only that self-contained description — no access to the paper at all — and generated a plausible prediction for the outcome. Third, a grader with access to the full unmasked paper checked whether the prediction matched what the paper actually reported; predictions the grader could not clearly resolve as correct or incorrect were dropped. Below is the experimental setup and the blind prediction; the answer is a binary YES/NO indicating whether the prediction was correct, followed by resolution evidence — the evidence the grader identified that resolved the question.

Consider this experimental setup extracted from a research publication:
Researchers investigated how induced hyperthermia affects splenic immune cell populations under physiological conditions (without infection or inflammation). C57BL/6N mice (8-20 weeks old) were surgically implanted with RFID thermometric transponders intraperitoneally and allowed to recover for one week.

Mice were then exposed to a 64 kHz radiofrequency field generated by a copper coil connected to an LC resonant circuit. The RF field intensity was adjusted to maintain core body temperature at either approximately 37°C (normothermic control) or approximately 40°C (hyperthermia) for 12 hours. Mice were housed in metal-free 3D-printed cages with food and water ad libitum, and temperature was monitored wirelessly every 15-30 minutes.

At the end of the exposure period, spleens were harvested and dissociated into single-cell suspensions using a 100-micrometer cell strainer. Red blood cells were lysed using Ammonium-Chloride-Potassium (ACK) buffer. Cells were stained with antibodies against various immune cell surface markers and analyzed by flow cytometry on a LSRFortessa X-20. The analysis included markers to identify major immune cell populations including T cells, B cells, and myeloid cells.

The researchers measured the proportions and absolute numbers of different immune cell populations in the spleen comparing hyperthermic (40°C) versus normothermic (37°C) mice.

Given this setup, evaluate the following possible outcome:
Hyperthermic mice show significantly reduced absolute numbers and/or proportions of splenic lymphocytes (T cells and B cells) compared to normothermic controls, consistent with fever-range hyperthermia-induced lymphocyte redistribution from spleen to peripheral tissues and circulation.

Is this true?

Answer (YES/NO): NO